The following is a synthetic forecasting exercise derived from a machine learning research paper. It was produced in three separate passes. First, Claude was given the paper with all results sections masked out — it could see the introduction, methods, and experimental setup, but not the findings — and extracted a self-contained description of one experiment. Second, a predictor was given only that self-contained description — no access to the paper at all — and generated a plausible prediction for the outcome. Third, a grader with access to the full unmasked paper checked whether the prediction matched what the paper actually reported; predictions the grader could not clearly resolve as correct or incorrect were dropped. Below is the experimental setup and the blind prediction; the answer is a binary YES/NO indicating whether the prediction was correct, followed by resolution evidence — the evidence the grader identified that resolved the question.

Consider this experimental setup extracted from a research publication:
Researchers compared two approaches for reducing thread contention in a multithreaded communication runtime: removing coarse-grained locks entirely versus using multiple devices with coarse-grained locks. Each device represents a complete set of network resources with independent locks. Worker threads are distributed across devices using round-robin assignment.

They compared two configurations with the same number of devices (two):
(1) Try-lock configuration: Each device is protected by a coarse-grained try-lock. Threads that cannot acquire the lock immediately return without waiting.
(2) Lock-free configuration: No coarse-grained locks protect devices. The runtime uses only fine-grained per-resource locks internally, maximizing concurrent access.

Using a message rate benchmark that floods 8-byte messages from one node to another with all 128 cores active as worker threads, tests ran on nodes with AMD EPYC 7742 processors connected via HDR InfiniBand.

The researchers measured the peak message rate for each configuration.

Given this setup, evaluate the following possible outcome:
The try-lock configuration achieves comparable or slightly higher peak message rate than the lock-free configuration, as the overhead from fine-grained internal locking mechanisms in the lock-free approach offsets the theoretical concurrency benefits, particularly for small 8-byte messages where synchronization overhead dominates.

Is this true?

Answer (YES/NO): NO